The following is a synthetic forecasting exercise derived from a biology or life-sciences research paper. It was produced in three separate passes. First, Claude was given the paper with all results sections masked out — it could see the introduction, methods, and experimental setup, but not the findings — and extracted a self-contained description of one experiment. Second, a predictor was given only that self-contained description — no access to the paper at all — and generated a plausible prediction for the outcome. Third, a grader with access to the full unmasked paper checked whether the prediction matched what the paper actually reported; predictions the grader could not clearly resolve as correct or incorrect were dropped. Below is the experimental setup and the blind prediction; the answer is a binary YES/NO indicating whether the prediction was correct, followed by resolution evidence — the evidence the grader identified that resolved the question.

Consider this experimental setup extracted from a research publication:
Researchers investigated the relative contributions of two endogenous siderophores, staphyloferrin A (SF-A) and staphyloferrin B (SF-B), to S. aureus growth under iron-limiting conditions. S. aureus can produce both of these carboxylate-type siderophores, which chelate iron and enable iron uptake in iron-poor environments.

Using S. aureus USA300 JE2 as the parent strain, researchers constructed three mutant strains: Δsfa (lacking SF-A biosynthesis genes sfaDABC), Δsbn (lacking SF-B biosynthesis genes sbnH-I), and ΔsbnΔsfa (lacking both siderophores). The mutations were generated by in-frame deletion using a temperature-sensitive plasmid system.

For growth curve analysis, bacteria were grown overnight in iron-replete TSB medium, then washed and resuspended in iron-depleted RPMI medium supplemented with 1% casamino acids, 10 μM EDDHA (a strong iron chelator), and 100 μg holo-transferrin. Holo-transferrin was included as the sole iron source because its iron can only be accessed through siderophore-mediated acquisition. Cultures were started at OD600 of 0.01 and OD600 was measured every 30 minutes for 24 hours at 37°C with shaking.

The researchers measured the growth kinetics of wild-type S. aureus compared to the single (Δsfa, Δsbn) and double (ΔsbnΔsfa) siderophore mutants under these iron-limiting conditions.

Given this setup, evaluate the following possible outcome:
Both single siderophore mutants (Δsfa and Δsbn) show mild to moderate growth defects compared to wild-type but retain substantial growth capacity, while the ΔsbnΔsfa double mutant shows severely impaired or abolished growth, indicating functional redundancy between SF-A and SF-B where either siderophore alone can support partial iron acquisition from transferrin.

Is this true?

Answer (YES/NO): NO